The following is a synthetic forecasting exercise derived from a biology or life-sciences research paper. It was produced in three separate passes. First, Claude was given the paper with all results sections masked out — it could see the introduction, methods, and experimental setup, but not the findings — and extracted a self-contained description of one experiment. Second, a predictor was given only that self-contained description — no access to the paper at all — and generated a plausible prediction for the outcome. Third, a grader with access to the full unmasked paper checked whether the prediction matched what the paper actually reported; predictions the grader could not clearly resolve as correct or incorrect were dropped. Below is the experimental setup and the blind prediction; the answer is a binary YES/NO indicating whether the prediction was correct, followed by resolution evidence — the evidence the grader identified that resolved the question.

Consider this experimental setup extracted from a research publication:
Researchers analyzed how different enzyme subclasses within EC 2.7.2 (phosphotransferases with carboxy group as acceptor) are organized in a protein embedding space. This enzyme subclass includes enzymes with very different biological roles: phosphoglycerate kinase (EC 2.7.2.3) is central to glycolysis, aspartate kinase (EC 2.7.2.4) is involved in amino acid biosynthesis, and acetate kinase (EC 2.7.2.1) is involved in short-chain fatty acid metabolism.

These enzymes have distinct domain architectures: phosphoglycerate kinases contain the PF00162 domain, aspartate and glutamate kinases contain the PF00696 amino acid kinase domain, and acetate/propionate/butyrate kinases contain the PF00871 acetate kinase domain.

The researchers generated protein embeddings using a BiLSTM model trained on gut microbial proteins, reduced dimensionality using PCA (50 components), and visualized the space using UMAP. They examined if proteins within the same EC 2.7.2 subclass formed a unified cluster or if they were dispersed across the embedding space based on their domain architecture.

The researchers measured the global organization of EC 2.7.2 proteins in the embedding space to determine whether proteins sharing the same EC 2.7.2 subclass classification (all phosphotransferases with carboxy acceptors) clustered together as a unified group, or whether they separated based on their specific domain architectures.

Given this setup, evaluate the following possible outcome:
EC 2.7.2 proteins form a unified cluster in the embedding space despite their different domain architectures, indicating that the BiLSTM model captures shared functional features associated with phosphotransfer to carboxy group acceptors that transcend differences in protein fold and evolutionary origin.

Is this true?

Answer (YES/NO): NO